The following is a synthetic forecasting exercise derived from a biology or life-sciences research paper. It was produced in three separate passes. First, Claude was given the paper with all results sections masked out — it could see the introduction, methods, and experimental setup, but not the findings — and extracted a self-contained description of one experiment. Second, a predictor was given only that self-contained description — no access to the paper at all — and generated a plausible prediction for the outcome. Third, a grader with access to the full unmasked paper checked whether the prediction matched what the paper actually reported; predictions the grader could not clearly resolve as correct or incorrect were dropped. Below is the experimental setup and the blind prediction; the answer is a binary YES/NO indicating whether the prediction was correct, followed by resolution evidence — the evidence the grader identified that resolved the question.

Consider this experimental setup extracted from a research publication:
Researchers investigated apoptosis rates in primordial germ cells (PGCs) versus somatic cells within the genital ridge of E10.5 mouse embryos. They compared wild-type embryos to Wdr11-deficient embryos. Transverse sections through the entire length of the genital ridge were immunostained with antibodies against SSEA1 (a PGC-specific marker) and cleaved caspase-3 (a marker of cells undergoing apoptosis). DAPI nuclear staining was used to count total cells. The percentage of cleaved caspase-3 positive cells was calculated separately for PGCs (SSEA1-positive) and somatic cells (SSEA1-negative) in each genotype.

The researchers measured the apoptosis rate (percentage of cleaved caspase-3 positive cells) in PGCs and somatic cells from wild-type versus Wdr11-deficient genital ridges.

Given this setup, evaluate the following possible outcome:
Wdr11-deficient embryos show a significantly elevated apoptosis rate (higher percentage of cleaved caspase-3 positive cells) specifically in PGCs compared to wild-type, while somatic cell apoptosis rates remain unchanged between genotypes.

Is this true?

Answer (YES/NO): NO